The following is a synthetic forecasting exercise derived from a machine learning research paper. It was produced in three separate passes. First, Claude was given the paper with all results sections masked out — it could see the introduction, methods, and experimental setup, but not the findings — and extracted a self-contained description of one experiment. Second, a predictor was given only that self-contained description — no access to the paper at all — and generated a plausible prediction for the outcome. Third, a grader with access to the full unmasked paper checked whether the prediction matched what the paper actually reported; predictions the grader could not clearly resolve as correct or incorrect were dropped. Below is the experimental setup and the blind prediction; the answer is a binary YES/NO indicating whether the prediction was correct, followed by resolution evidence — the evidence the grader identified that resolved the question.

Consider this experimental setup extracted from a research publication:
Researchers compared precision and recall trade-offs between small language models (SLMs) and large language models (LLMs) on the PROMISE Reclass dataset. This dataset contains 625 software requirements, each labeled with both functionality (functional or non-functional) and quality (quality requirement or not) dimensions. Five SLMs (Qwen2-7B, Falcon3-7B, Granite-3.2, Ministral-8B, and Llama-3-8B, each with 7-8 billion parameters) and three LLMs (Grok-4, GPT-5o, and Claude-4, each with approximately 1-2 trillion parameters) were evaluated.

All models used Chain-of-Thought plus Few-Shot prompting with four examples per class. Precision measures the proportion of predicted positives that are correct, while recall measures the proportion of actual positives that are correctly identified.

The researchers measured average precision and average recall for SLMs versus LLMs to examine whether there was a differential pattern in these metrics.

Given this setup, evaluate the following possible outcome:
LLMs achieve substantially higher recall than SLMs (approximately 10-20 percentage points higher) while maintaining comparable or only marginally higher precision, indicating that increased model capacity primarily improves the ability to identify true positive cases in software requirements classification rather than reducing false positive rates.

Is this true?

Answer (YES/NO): NO